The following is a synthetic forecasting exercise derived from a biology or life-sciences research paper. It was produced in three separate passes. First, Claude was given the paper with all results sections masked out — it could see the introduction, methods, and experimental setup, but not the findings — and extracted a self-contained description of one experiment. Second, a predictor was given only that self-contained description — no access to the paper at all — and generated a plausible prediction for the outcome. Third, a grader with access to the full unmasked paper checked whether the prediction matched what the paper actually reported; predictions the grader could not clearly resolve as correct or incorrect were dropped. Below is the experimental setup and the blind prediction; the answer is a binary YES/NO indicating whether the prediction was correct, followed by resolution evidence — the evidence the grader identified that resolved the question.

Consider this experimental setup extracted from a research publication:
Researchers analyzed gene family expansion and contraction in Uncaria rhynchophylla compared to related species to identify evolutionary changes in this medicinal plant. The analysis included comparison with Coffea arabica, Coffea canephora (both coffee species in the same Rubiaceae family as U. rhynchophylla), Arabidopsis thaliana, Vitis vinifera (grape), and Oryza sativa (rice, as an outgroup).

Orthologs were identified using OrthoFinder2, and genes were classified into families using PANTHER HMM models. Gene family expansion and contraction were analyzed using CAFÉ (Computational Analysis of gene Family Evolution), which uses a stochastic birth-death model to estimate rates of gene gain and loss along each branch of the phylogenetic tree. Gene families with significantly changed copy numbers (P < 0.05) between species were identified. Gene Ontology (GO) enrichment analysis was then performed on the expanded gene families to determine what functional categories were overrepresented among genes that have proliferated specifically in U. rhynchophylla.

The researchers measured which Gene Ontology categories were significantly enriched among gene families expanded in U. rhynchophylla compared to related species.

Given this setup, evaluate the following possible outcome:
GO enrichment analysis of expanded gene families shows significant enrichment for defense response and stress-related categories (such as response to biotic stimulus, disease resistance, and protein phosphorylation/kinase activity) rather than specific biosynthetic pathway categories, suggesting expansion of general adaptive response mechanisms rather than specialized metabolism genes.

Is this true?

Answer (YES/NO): NO